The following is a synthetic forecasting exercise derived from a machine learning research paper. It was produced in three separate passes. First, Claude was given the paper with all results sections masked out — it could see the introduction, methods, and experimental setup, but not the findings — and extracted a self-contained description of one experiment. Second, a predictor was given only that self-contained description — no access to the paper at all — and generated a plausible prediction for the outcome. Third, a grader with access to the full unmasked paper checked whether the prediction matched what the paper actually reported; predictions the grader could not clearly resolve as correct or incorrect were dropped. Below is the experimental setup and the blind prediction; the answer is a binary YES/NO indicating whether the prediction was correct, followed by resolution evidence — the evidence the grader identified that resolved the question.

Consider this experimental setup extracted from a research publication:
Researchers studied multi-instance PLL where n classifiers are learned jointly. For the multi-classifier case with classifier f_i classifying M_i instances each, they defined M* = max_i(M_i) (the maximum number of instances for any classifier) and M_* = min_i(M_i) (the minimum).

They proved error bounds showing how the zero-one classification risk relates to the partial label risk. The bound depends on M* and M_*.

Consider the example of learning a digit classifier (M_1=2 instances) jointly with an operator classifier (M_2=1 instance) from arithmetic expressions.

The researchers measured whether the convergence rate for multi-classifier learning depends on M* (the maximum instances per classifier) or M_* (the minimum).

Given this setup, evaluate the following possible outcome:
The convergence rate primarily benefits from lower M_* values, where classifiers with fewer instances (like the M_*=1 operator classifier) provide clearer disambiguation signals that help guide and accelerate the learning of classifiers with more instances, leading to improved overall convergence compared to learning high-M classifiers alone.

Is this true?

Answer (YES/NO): NO